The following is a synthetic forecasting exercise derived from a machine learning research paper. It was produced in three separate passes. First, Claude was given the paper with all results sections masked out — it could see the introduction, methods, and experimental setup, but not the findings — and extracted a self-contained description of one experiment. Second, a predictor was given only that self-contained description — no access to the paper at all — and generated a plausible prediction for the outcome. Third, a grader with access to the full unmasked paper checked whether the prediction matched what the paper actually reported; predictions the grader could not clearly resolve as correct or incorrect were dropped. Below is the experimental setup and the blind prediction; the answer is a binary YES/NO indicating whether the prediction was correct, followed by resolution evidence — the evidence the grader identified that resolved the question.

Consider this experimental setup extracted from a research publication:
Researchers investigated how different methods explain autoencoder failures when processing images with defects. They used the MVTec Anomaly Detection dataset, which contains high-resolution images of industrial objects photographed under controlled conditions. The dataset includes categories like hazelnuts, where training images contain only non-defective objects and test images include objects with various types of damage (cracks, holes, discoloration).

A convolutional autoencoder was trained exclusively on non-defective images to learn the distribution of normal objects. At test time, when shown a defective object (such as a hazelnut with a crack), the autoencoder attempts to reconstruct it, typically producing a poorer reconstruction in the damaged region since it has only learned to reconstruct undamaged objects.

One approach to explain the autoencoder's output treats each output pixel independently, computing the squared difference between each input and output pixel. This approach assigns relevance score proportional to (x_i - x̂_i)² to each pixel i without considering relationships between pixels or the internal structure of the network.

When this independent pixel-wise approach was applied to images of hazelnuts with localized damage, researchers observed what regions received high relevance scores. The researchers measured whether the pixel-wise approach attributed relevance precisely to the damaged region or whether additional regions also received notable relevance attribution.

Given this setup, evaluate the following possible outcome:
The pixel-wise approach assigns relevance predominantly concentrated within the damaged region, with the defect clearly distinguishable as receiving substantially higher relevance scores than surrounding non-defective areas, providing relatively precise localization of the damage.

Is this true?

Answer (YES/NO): NO